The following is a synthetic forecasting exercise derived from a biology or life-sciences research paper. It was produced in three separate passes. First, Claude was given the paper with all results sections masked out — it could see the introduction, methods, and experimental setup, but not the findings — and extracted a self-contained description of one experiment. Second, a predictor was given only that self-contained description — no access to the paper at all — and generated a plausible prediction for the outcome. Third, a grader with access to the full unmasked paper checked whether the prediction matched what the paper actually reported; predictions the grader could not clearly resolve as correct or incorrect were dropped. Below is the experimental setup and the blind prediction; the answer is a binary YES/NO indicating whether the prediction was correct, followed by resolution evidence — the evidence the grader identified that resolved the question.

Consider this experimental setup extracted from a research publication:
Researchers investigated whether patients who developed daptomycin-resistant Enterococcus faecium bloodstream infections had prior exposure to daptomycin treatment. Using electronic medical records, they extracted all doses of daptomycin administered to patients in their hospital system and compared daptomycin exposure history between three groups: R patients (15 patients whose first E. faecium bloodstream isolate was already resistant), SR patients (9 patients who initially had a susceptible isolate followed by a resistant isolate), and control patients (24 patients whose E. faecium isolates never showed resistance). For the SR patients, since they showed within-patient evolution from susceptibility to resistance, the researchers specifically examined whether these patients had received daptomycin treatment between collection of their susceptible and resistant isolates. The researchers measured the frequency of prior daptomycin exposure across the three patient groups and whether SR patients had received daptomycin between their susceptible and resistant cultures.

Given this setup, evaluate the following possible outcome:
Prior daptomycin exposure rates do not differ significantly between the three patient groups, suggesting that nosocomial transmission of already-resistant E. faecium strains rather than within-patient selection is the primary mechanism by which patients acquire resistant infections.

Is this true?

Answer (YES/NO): NO